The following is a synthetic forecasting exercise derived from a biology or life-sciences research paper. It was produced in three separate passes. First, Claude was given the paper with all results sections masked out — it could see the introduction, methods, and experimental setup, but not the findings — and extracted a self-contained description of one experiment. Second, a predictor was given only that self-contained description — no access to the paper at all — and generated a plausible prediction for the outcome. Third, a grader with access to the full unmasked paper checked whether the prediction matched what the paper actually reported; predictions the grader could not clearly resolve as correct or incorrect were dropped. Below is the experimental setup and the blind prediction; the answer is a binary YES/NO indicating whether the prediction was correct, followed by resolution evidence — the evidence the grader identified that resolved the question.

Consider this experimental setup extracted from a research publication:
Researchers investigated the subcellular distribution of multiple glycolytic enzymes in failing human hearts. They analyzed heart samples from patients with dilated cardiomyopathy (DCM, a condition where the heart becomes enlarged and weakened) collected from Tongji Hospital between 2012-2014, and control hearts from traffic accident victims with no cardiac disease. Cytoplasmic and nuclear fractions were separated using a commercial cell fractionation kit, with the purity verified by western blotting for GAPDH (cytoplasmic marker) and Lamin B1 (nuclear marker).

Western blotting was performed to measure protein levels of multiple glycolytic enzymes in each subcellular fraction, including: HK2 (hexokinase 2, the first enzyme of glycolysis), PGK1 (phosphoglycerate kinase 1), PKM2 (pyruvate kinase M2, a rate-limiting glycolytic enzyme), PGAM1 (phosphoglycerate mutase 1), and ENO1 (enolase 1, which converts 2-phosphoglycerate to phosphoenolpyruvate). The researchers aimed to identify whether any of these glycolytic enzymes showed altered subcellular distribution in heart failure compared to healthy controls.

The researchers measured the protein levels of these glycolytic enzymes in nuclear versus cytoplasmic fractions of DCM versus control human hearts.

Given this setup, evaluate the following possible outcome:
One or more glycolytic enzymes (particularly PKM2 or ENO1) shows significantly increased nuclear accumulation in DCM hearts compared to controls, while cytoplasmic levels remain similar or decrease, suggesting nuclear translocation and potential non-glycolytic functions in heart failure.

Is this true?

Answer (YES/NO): NO